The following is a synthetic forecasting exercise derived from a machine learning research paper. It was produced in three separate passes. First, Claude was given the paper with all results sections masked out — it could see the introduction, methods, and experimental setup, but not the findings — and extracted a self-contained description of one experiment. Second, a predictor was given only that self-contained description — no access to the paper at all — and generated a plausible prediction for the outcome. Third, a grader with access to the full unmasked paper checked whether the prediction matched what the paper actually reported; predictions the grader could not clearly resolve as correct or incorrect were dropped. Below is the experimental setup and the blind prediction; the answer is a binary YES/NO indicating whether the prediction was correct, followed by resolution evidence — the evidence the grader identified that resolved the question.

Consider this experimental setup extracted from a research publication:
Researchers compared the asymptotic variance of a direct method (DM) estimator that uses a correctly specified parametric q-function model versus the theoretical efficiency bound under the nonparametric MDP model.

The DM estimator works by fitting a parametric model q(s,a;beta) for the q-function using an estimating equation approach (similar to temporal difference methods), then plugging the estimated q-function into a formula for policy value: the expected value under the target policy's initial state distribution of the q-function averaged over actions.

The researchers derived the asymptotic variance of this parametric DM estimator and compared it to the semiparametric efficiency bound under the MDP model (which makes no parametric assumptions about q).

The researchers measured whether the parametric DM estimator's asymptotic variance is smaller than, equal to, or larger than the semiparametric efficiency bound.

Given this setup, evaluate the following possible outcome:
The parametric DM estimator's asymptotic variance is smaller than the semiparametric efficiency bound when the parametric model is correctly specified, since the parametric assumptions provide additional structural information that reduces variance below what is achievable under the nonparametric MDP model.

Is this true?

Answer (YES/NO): YES